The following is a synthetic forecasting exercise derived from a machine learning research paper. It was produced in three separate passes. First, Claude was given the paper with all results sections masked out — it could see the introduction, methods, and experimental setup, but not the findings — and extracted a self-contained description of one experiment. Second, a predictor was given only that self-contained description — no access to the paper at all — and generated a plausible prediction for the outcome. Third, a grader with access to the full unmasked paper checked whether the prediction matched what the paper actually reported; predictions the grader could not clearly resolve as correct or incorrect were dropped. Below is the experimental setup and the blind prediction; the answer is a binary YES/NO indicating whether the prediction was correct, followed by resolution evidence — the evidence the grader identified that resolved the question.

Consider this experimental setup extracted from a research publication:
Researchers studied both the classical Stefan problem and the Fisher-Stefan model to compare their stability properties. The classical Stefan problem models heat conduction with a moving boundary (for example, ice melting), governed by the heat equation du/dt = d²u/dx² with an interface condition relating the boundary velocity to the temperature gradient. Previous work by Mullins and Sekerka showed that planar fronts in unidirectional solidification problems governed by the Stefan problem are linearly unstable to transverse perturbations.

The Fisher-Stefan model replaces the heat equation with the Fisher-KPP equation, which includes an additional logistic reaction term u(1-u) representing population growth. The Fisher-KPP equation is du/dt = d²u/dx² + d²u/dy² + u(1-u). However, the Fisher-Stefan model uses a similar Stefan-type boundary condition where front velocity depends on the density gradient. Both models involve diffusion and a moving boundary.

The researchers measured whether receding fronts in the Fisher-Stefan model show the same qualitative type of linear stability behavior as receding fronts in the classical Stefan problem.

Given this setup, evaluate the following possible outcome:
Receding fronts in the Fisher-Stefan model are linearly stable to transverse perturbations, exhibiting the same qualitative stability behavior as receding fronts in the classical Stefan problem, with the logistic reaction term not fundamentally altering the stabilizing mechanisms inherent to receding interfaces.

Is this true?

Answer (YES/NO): NO